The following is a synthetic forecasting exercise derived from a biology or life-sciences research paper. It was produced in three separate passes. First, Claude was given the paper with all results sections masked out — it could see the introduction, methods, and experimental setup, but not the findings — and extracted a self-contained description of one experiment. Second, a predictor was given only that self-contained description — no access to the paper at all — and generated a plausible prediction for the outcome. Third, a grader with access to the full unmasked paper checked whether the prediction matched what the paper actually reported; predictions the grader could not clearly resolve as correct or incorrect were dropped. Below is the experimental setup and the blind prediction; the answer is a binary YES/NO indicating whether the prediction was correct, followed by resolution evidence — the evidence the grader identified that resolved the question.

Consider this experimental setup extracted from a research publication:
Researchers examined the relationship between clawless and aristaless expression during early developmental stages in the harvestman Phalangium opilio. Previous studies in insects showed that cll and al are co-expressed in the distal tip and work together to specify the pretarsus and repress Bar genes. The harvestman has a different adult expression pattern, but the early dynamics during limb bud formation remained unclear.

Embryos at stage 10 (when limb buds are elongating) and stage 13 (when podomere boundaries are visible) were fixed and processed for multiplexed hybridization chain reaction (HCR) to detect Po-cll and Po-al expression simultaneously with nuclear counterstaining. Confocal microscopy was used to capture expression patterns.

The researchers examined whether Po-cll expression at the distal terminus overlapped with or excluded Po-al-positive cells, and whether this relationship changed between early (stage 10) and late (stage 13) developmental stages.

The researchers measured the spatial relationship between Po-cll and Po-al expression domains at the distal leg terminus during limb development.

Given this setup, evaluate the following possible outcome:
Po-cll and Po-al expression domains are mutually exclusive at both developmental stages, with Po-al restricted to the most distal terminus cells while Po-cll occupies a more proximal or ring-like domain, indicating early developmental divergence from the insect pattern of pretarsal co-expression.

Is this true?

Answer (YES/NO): YES